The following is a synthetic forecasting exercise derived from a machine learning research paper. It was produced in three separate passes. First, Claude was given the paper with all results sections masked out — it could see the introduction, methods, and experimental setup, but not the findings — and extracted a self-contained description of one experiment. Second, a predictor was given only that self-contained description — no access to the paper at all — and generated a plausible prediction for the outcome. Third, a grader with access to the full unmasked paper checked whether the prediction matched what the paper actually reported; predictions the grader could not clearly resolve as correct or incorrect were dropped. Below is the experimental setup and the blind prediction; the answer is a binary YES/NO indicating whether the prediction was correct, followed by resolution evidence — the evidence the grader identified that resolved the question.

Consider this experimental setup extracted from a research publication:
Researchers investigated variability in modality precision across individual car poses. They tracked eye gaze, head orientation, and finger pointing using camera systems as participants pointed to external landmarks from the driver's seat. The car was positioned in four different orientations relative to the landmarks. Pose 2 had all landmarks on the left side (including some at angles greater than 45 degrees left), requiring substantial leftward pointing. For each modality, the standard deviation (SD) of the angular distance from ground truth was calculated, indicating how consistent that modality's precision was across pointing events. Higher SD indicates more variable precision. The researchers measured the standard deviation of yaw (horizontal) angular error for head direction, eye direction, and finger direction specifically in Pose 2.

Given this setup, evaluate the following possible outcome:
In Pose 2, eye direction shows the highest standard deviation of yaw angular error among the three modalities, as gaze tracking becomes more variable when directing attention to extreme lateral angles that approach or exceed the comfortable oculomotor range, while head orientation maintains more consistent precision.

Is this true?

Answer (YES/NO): NO